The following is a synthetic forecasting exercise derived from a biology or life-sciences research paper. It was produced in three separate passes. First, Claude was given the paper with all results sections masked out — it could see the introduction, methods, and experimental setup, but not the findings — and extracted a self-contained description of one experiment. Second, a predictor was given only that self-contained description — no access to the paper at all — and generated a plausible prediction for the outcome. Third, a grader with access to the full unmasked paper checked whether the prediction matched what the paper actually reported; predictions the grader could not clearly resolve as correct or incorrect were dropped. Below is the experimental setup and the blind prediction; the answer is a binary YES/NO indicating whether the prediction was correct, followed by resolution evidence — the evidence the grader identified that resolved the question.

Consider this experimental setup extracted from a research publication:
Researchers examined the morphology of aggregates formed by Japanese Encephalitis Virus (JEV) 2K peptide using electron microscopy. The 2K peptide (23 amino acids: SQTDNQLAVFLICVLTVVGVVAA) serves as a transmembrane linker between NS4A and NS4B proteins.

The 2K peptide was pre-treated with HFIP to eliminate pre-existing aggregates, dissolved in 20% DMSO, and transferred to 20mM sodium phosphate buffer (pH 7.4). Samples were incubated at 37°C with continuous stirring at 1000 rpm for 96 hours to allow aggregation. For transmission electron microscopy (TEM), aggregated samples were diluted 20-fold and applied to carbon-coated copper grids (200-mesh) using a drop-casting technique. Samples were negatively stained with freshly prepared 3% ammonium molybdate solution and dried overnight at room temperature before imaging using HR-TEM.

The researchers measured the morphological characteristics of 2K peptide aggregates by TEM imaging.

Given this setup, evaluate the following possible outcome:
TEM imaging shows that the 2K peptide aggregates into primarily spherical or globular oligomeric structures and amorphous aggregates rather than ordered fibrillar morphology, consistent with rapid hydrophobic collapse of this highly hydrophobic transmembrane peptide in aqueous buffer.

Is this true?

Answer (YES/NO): NO